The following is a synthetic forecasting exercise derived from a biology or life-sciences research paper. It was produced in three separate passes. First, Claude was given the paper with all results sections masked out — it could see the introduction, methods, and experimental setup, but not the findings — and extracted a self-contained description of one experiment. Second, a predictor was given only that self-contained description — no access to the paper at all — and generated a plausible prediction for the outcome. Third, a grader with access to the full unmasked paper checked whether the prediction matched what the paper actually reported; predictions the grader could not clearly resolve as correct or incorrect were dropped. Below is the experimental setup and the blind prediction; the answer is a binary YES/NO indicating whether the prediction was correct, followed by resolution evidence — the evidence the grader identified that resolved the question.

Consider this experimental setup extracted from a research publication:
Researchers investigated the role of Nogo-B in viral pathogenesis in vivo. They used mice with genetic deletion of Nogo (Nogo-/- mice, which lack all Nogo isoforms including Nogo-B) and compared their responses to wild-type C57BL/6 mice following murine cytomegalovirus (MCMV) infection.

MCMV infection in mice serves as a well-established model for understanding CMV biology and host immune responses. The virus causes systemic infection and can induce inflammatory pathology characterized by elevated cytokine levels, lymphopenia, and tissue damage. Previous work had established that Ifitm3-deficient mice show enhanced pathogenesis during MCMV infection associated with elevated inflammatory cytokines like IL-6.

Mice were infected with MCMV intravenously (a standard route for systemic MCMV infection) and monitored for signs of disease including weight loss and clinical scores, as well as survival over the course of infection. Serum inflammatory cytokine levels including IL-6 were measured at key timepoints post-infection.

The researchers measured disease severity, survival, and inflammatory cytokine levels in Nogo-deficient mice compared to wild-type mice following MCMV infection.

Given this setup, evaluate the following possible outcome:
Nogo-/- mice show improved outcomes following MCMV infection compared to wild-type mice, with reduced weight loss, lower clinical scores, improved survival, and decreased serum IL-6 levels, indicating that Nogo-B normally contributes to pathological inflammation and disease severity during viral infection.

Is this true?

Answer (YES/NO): YES